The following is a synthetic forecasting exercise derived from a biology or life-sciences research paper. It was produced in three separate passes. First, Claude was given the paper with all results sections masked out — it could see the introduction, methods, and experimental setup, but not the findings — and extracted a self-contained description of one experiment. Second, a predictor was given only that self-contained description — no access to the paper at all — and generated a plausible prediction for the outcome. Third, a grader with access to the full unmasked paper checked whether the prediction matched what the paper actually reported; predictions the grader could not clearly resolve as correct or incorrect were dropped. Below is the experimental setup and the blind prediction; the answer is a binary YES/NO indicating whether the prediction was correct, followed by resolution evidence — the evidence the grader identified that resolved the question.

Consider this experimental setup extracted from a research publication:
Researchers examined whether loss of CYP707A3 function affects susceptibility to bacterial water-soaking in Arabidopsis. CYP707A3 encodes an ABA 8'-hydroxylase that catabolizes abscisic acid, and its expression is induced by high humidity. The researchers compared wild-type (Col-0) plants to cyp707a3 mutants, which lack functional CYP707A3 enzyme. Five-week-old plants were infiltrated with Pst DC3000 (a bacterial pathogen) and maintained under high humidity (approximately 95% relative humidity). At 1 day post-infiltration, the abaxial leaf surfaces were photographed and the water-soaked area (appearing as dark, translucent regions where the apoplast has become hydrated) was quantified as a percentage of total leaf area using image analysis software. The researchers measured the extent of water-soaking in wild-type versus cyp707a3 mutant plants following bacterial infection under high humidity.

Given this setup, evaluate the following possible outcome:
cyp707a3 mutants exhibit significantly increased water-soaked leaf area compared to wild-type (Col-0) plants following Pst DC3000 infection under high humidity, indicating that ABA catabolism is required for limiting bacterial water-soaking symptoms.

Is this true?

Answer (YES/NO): YES